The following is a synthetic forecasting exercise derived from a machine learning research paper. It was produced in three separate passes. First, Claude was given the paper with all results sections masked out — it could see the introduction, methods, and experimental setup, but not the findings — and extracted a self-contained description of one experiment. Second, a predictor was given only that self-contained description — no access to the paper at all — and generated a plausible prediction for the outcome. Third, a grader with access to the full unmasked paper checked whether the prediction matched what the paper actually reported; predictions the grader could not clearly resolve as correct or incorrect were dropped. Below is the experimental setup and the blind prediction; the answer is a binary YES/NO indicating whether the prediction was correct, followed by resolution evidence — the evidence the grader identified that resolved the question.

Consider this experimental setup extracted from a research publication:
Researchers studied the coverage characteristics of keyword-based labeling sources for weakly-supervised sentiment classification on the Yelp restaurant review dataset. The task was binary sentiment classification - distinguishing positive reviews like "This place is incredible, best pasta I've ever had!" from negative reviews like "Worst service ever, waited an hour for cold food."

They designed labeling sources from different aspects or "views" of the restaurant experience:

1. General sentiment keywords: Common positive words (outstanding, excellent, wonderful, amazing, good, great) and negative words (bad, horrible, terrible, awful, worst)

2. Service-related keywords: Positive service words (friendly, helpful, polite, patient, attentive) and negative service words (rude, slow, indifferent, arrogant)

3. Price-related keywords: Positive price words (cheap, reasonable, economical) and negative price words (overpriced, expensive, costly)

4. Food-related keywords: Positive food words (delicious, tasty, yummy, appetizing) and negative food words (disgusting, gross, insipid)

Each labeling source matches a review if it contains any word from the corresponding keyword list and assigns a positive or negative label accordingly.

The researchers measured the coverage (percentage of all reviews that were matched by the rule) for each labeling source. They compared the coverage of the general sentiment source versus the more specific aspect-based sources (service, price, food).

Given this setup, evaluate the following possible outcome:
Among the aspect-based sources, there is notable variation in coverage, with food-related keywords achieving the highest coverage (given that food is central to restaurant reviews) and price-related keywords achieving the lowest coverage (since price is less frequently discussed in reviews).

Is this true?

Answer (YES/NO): NO